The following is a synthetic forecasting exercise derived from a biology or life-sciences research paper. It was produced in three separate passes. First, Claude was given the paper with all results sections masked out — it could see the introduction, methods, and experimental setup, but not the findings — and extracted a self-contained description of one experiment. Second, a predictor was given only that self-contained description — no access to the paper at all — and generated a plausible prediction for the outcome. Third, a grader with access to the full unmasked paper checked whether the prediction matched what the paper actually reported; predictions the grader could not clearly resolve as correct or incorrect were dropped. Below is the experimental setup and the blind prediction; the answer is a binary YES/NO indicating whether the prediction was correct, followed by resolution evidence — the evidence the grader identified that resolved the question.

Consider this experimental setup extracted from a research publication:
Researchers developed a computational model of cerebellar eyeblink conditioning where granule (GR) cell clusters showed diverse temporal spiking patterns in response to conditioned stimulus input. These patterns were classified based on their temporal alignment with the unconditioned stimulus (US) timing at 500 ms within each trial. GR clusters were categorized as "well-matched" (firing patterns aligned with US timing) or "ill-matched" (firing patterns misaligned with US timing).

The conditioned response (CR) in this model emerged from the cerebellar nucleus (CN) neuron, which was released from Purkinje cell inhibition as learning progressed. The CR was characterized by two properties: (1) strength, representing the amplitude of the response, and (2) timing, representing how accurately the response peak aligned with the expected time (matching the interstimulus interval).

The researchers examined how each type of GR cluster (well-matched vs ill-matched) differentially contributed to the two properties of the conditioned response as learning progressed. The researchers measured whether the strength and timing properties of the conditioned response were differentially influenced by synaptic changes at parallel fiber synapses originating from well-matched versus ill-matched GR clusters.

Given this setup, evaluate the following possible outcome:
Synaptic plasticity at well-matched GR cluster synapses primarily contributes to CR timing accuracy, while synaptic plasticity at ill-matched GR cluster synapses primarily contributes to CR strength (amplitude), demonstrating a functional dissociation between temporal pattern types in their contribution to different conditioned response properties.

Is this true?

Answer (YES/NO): NO